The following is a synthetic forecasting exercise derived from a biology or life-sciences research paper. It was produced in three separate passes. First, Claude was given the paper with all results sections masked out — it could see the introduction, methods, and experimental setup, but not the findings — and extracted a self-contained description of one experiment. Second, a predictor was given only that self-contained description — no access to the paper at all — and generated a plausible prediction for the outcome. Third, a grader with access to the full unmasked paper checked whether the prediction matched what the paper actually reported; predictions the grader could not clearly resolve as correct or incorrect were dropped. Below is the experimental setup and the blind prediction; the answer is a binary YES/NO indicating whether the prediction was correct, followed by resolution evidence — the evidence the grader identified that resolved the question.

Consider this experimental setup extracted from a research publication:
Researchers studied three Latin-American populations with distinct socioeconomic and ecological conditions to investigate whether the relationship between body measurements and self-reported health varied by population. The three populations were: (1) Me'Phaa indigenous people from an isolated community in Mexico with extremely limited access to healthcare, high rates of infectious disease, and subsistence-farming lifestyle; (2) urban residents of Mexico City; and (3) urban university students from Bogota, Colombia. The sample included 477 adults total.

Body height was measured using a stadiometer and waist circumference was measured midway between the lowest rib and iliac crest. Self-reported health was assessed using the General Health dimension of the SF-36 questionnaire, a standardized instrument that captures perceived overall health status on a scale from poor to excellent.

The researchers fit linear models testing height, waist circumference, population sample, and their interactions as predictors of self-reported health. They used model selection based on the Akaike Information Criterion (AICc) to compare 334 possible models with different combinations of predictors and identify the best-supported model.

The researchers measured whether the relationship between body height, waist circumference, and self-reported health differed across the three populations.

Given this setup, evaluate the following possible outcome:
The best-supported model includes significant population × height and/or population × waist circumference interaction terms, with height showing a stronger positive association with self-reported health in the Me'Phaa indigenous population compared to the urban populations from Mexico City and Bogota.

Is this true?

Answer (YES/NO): NO